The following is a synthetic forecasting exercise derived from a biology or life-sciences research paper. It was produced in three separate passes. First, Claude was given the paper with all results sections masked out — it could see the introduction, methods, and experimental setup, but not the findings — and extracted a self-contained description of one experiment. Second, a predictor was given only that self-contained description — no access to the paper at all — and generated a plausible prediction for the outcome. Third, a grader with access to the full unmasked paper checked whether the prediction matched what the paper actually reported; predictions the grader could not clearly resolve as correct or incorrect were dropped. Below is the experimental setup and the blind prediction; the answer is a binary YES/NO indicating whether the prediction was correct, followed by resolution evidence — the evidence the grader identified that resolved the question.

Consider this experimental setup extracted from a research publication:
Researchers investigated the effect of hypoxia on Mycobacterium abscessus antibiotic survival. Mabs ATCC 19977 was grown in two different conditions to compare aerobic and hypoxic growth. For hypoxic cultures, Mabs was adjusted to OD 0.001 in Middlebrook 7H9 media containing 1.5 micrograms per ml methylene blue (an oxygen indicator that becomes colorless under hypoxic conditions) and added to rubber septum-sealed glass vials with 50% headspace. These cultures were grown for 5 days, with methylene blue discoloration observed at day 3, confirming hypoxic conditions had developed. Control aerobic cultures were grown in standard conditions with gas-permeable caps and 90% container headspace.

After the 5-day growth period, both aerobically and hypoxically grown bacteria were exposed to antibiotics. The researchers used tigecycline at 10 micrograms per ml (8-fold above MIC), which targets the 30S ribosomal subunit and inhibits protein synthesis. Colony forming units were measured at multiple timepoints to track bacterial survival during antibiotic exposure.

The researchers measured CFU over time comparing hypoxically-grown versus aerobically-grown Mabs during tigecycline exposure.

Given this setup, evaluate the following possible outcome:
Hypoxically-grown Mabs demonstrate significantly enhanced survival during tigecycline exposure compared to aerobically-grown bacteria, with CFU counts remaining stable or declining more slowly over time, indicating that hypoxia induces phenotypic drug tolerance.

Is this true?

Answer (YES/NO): YES